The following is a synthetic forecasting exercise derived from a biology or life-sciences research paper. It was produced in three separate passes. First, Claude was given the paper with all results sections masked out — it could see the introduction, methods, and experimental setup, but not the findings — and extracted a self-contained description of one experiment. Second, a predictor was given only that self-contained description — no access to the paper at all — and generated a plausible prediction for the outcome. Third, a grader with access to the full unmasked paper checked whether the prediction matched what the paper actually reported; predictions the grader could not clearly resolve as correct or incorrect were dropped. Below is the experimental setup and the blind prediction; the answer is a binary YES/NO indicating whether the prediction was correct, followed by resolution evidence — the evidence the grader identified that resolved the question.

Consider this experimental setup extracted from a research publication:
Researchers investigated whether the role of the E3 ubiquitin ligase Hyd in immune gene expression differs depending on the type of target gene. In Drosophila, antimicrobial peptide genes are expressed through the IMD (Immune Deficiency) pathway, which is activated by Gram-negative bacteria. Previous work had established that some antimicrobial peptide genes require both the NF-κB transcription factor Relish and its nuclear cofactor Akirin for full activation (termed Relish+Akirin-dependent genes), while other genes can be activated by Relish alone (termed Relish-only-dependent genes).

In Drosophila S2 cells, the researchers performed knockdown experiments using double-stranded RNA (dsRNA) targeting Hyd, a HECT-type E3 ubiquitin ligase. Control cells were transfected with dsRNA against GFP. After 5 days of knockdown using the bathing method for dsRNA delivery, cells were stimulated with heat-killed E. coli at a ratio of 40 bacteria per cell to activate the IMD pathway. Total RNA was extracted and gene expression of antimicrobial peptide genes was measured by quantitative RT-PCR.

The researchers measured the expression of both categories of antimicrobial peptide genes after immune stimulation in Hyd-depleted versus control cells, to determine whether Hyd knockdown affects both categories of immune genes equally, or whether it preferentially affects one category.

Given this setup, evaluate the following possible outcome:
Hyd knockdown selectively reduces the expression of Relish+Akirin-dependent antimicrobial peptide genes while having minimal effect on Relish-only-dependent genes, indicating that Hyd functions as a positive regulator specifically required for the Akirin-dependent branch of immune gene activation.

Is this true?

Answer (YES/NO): YES